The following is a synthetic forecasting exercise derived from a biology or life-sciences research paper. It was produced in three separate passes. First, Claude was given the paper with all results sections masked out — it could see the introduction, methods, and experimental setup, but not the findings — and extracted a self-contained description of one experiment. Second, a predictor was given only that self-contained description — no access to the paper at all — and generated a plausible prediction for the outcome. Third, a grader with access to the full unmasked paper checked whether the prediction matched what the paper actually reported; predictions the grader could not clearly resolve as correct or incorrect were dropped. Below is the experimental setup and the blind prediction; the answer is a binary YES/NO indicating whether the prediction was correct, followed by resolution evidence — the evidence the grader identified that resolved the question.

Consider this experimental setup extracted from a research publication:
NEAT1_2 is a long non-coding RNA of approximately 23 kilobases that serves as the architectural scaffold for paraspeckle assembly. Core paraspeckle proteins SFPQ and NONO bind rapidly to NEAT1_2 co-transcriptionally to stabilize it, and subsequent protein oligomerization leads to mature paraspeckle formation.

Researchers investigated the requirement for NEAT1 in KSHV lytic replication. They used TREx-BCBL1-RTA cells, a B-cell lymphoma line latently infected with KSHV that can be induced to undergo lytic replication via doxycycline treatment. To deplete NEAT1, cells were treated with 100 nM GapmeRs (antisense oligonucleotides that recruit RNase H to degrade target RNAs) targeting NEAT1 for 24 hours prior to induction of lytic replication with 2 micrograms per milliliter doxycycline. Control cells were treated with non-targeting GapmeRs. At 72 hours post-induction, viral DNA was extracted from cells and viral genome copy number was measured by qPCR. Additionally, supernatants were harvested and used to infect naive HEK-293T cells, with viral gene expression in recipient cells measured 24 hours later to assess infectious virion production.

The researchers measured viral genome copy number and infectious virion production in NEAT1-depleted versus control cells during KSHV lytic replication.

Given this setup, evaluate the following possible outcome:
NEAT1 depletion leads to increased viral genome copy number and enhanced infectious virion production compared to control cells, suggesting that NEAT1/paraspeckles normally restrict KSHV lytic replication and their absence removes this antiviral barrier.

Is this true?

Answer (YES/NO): NO